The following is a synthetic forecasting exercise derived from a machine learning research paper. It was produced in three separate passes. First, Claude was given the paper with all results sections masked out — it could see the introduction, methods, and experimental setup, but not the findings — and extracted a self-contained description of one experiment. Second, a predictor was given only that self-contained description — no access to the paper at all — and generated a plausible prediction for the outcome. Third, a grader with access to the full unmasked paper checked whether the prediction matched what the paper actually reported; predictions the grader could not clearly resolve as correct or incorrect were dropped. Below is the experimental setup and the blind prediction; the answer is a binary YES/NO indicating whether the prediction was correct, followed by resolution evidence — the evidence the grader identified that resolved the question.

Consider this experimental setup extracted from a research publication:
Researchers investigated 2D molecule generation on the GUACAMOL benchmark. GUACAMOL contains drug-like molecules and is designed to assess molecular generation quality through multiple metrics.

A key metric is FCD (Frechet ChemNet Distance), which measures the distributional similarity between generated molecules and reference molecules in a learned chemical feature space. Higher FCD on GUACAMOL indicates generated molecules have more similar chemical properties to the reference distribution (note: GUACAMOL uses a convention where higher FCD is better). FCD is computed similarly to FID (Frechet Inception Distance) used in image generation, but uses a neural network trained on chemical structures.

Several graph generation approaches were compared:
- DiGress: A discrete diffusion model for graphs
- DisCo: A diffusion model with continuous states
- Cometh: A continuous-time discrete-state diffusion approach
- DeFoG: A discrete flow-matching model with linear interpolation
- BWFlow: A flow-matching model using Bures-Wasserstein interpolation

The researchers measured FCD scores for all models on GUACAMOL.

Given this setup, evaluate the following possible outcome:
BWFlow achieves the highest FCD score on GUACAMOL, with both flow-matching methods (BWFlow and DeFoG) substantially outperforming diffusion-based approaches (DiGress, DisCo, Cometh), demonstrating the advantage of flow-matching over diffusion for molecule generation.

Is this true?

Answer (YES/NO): NO